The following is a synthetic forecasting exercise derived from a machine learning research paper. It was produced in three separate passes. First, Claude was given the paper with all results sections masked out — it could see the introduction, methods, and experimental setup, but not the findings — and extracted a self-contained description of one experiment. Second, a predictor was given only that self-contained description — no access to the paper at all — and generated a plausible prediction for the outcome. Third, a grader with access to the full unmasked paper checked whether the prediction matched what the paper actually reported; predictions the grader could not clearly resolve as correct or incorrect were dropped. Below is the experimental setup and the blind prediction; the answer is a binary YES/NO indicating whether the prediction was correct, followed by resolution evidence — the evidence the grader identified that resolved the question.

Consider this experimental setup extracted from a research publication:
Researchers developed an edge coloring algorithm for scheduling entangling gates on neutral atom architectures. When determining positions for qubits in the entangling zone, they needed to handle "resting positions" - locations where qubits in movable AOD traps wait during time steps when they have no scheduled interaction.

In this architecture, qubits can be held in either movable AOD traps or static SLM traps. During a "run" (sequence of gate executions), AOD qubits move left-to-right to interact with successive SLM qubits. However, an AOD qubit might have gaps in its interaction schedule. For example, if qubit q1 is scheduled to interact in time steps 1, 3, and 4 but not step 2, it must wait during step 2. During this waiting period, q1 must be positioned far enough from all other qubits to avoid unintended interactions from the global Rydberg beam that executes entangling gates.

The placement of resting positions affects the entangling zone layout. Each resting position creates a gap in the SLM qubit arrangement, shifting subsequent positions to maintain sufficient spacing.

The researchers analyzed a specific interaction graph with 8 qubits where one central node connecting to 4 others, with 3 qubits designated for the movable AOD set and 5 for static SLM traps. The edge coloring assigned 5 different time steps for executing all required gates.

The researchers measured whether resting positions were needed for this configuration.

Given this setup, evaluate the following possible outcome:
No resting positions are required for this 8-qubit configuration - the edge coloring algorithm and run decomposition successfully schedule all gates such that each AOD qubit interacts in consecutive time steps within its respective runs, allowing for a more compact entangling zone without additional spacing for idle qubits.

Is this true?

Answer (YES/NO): NO